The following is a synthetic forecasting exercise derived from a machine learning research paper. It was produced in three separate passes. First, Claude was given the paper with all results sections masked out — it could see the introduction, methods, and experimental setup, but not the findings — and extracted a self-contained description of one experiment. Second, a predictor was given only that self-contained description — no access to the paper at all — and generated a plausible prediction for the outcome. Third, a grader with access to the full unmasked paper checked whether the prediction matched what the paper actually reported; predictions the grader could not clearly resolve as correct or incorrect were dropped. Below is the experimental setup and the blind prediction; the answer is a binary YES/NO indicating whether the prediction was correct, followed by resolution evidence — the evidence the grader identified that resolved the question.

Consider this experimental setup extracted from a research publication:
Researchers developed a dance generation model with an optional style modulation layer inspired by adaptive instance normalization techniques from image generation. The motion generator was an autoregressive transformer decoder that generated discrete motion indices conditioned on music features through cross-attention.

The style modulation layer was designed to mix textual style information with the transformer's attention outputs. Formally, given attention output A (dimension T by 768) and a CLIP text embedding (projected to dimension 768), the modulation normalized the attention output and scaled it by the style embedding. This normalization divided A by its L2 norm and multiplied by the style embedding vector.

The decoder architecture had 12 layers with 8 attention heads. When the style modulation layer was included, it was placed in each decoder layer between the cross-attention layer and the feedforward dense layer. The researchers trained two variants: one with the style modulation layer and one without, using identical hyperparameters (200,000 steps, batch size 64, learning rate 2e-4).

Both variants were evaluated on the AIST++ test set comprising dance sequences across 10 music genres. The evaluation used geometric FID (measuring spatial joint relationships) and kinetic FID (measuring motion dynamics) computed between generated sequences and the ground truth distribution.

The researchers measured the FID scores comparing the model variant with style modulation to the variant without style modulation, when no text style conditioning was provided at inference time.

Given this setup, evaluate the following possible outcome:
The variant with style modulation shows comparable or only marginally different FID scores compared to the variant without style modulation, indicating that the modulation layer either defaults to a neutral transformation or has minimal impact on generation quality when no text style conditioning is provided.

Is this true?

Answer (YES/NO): NO